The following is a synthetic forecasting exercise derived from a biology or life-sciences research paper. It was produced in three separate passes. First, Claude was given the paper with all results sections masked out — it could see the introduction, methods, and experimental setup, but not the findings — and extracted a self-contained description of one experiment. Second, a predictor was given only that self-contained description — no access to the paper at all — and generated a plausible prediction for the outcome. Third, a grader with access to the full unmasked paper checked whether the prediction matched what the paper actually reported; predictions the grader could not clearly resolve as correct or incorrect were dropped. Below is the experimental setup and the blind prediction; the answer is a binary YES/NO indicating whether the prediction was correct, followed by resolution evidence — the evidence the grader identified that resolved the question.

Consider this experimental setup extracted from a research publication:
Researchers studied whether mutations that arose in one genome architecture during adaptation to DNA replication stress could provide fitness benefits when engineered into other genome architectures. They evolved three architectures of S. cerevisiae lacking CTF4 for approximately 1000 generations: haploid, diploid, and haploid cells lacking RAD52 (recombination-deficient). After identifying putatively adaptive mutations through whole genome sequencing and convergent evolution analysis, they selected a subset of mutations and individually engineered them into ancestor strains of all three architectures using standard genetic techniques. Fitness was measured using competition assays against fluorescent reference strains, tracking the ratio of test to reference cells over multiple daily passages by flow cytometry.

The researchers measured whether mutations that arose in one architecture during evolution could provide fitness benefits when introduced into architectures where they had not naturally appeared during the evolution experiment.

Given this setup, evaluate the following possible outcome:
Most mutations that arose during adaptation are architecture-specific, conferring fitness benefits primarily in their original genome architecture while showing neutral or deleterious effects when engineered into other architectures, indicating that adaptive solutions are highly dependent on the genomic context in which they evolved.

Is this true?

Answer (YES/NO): NO